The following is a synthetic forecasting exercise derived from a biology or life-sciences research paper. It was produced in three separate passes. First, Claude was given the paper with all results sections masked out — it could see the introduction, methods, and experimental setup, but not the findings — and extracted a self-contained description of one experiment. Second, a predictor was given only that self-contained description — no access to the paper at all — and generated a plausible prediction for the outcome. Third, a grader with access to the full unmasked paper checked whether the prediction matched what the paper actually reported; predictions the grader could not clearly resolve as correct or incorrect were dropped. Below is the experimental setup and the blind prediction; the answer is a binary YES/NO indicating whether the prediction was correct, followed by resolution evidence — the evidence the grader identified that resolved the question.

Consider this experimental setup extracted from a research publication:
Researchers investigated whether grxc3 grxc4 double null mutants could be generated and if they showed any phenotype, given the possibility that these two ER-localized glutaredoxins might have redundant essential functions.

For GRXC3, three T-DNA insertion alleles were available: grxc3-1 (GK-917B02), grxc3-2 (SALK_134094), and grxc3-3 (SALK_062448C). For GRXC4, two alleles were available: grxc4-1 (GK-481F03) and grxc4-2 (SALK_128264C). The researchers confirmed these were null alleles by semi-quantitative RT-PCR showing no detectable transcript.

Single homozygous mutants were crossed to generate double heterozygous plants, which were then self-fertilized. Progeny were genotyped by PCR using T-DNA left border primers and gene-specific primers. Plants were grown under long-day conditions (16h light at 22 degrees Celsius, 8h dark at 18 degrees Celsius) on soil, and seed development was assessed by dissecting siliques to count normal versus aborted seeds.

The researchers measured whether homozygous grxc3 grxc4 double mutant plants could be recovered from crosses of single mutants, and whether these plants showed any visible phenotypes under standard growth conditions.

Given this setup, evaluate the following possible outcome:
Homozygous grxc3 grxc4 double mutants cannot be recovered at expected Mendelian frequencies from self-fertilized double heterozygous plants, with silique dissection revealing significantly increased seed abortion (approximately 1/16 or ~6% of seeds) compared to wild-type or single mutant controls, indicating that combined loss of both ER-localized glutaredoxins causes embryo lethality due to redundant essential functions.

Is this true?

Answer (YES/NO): NO